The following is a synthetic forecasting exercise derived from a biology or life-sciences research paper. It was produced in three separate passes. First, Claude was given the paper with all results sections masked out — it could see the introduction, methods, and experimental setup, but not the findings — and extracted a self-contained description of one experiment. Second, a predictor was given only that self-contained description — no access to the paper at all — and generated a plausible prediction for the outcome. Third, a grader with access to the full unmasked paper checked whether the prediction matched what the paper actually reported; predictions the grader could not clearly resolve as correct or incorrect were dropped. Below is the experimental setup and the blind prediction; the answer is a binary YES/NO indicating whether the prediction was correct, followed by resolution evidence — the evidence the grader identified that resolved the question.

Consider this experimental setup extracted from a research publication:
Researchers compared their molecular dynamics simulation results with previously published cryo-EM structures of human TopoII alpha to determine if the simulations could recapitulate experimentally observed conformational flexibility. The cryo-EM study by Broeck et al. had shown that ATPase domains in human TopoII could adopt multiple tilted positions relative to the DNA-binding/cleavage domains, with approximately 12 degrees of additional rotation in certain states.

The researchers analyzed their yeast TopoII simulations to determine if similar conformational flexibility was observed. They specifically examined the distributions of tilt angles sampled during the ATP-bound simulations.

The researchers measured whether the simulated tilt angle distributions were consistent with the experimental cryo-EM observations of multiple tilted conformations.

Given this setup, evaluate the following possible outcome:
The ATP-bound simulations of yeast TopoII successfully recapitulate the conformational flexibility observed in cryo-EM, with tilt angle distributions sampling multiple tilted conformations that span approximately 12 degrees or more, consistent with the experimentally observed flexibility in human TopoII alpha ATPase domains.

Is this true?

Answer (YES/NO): YES